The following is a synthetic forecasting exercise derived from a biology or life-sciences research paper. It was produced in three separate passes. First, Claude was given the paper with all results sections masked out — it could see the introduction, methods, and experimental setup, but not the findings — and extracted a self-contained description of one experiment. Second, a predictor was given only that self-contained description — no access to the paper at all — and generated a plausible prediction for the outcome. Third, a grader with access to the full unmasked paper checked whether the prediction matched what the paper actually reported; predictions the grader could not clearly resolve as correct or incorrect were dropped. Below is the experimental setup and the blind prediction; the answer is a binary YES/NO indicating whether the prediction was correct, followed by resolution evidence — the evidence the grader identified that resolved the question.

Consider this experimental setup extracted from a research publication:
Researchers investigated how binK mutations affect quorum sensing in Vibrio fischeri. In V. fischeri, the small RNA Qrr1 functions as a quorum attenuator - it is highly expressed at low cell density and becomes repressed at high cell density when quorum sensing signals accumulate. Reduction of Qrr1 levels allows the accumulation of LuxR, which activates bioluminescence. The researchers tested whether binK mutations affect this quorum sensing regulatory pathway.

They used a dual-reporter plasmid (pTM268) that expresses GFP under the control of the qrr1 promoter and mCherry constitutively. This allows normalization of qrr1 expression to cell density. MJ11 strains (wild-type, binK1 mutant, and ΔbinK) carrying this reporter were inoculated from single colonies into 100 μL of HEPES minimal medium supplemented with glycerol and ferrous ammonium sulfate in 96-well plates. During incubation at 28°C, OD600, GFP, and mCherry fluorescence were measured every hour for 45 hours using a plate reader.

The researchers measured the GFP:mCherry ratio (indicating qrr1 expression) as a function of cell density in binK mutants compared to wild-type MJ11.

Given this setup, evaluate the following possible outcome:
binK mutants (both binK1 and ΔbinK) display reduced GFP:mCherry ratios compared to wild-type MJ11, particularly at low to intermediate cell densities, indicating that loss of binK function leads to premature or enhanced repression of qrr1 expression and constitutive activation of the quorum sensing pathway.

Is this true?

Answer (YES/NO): NO